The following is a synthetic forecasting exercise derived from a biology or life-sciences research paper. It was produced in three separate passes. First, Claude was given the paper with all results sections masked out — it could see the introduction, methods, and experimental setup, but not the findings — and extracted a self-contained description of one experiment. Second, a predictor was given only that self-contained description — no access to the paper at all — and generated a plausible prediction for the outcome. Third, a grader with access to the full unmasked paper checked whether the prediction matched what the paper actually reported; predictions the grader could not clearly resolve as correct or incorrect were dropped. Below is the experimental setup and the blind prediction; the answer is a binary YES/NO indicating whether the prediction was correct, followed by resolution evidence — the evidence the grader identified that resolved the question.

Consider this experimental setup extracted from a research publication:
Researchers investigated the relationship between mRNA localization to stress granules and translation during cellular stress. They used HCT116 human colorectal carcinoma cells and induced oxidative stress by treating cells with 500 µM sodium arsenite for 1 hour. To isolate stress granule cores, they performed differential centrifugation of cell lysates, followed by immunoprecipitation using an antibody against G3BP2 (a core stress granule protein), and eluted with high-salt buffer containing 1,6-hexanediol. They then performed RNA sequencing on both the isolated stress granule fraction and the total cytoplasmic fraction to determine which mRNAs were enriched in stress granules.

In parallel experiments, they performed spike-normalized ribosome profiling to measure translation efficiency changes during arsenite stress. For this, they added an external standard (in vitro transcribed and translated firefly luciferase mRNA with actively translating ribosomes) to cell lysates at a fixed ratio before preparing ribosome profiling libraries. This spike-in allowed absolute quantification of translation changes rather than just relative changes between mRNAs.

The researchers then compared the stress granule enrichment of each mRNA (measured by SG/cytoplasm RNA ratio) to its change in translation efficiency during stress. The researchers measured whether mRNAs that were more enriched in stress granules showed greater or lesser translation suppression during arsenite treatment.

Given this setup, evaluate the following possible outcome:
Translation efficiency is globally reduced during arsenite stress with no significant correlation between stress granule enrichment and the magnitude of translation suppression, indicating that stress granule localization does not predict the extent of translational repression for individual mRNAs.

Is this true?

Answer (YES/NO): NO